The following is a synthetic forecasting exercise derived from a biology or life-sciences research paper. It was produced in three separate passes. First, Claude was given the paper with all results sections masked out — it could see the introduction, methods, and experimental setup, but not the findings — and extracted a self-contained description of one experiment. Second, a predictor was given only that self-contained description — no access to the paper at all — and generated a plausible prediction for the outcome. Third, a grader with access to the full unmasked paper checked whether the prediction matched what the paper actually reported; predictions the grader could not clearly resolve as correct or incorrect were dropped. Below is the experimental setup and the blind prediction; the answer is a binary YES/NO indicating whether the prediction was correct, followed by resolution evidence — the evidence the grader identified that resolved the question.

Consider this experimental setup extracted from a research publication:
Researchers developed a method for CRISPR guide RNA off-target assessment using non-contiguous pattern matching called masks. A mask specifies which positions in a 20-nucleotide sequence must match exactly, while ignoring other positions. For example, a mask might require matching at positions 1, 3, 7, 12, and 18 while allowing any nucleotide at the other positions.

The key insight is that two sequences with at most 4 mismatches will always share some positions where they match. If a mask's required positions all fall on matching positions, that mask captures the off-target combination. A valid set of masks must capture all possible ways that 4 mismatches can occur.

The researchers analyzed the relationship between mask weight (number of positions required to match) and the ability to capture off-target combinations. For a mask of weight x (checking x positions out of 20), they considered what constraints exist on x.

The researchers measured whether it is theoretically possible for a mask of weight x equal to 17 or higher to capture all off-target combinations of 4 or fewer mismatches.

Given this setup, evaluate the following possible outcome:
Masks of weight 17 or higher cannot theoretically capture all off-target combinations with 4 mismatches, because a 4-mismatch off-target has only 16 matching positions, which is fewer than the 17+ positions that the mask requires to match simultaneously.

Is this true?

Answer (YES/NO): YES